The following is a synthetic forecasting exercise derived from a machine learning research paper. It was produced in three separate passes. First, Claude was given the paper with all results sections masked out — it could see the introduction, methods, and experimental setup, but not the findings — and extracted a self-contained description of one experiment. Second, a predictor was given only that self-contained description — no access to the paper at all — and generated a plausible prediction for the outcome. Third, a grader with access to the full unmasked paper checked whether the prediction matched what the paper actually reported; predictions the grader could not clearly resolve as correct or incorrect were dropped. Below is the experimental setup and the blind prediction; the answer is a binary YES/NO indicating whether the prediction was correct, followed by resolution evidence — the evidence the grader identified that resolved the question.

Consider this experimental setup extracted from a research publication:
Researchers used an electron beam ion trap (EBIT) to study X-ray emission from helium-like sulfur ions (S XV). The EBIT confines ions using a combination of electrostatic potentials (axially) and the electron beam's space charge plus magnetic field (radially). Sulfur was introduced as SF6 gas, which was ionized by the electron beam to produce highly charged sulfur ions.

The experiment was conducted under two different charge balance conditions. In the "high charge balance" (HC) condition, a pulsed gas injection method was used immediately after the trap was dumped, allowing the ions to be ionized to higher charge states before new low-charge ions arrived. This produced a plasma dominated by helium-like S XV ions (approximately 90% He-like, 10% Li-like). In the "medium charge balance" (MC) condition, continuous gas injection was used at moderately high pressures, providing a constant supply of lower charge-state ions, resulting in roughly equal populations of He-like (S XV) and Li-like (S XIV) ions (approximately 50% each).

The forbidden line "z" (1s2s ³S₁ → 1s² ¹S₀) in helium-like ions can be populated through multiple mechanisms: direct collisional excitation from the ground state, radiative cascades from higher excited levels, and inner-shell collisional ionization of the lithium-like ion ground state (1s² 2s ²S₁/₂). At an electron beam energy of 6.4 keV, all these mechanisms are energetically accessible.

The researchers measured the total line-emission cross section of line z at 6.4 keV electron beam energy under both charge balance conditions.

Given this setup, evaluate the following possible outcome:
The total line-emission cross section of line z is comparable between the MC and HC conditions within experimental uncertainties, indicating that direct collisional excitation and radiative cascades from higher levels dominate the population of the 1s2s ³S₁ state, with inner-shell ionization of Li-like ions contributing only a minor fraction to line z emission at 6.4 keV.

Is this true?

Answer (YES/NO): NO